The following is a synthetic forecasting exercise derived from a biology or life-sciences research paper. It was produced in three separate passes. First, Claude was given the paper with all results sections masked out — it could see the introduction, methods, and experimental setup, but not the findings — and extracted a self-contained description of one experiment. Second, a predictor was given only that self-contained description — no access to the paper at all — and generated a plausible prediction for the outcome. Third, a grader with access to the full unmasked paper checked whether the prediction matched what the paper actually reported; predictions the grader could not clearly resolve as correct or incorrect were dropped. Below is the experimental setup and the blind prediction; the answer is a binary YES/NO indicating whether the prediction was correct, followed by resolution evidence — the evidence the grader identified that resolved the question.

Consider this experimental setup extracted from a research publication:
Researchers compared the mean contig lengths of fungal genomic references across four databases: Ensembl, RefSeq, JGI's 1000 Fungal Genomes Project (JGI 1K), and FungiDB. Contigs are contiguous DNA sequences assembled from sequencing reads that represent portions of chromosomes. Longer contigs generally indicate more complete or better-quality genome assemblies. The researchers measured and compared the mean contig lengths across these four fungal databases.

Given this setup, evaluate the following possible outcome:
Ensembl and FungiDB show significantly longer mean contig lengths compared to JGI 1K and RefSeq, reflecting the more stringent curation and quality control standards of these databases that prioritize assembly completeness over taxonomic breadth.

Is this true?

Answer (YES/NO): NO